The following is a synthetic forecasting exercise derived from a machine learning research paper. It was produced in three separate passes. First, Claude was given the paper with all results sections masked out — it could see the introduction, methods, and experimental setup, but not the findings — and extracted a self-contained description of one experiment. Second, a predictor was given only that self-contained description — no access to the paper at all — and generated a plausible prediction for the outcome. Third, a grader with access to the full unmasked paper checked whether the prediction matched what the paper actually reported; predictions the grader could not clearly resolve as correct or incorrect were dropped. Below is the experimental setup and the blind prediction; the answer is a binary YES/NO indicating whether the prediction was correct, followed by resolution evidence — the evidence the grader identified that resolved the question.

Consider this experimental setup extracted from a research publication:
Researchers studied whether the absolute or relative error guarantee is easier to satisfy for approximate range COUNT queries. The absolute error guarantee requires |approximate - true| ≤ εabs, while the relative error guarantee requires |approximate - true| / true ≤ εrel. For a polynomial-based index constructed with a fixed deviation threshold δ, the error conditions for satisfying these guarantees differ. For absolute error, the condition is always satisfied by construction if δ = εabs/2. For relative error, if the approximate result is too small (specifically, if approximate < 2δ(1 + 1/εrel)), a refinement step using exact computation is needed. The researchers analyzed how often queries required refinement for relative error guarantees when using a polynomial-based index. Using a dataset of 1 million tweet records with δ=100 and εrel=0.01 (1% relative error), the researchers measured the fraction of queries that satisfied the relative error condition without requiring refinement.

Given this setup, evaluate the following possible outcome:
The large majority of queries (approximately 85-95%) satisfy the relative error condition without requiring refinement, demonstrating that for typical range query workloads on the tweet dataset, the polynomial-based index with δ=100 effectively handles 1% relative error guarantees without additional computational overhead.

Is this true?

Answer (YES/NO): NO